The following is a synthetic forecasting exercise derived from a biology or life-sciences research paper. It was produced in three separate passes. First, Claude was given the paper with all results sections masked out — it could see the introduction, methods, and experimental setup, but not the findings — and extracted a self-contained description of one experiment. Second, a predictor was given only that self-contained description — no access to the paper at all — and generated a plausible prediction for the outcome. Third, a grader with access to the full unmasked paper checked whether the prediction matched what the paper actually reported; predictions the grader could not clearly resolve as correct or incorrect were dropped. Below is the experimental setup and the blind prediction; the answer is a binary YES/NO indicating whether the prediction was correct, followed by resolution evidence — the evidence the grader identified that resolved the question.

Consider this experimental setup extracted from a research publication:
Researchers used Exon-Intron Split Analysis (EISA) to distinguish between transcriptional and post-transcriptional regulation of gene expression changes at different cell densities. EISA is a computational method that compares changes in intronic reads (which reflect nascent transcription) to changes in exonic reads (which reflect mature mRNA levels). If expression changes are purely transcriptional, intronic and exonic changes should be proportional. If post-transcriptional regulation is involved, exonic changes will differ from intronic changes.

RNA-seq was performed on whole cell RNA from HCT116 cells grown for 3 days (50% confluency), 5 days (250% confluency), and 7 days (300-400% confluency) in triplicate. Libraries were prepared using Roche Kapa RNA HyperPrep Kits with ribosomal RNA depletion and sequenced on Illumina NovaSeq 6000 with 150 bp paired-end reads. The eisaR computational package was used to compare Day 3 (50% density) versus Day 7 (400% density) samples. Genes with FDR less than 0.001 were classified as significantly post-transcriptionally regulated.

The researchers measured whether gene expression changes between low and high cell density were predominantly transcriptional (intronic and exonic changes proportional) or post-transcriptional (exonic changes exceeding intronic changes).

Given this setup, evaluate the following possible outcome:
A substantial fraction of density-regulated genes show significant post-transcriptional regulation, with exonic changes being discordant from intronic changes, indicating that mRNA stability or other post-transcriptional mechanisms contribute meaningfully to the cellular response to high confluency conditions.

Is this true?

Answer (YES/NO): YES